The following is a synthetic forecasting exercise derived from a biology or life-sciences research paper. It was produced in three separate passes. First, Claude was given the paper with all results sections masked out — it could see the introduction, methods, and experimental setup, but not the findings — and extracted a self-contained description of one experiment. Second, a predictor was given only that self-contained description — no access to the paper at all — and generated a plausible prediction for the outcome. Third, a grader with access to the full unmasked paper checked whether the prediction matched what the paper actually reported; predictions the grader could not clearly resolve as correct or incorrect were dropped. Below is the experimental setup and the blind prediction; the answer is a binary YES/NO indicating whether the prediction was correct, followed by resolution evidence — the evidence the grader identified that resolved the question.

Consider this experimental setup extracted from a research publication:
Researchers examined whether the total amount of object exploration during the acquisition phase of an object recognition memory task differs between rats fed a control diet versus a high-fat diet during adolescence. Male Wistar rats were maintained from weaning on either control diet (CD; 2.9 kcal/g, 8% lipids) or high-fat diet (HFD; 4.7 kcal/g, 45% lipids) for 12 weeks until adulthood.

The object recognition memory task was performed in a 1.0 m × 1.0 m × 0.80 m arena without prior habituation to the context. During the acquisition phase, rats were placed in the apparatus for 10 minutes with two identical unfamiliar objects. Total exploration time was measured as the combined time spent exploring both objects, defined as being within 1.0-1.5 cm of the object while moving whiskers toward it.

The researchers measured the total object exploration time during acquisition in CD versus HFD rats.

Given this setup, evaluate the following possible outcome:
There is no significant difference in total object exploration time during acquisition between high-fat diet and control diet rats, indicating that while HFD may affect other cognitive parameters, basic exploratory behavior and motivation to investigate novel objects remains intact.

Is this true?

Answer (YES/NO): YES